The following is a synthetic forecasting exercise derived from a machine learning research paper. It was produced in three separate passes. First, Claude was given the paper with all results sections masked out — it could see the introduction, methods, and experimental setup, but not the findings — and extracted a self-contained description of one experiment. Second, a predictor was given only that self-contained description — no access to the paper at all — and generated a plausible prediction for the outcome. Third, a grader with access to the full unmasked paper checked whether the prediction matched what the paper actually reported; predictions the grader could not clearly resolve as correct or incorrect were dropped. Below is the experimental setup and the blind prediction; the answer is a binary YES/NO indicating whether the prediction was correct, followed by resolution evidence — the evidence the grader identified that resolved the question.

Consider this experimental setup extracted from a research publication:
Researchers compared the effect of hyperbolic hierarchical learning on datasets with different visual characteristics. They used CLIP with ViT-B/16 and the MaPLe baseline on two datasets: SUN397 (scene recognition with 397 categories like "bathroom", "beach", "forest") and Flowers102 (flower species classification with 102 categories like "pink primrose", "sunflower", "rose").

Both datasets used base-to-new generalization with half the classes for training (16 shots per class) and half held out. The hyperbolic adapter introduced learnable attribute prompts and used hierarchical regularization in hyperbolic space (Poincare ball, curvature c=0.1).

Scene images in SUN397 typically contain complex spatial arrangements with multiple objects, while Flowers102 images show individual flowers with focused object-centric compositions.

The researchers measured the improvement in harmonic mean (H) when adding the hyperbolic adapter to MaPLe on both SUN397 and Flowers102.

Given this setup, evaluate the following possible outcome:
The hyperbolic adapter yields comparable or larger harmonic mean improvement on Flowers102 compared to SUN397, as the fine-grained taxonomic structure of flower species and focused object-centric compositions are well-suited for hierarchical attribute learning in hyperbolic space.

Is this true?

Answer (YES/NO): YES